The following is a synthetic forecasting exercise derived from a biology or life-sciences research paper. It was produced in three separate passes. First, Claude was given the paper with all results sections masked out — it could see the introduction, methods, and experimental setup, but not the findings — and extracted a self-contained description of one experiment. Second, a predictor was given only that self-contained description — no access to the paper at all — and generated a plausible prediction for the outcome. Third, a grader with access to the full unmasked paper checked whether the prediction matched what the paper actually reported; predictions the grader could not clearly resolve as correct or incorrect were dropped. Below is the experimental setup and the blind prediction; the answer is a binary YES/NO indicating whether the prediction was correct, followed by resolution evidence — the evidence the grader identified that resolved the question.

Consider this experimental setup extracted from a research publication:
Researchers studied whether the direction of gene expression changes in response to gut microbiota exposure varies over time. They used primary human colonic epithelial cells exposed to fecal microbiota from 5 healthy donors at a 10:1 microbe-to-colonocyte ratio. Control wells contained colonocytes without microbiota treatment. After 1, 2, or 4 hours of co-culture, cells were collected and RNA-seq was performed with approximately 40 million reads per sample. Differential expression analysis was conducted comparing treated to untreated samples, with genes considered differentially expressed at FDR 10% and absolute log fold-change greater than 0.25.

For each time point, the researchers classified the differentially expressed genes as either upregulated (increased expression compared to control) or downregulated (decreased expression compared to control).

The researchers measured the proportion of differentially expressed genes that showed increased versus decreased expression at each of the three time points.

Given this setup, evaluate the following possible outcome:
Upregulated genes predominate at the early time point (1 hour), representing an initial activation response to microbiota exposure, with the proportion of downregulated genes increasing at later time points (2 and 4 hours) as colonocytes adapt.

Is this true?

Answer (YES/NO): YES